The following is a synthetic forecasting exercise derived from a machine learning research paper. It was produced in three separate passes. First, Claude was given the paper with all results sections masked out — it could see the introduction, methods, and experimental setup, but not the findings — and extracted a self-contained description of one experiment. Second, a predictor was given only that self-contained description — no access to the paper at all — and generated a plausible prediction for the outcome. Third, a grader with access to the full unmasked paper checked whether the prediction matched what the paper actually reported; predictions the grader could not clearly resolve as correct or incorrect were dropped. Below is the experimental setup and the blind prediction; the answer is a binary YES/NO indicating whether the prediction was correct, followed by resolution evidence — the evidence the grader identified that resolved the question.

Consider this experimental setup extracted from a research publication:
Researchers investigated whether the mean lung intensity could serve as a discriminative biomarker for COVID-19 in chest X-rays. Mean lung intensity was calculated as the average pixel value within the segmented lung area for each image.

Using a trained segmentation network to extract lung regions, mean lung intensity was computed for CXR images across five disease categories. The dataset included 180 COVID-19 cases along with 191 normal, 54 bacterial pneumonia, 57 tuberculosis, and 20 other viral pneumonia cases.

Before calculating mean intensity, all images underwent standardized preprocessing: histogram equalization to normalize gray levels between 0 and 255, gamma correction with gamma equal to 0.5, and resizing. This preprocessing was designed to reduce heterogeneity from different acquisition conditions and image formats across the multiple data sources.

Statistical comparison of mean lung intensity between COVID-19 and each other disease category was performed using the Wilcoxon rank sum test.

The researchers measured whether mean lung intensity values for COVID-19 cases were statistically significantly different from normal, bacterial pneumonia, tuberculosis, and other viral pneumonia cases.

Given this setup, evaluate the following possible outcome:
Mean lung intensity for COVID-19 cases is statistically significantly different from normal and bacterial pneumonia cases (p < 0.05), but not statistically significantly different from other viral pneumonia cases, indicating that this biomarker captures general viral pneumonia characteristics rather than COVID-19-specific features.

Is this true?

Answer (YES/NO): YES